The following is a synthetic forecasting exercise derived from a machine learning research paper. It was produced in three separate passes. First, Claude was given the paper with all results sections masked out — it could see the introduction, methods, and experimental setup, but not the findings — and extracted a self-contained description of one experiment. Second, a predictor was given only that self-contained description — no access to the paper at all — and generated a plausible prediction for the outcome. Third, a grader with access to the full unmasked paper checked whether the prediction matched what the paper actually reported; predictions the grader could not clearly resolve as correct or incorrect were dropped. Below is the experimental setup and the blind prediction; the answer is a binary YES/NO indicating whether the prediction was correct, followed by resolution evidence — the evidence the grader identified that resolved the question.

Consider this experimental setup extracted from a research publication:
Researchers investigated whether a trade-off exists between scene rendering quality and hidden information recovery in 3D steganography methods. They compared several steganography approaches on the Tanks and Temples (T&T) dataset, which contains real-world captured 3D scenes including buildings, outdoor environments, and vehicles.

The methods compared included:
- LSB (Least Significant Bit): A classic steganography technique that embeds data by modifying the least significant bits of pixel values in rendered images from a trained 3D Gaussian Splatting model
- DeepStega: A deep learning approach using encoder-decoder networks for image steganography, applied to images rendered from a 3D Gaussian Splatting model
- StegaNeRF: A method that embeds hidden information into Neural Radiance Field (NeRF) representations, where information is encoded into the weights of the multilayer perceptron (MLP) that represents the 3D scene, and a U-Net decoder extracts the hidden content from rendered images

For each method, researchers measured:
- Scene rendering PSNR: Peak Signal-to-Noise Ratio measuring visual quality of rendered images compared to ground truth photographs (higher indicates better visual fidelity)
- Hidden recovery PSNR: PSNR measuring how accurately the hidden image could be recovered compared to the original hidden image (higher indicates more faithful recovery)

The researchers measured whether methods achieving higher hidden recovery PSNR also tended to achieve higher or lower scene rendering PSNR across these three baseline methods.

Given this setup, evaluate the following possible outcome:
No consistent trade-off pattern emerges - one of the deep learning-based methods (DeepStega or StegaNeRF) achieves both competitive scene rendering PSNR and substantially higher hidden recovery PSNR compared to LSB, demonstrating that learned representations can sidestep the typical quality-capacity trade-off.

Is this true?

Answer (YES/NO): NO